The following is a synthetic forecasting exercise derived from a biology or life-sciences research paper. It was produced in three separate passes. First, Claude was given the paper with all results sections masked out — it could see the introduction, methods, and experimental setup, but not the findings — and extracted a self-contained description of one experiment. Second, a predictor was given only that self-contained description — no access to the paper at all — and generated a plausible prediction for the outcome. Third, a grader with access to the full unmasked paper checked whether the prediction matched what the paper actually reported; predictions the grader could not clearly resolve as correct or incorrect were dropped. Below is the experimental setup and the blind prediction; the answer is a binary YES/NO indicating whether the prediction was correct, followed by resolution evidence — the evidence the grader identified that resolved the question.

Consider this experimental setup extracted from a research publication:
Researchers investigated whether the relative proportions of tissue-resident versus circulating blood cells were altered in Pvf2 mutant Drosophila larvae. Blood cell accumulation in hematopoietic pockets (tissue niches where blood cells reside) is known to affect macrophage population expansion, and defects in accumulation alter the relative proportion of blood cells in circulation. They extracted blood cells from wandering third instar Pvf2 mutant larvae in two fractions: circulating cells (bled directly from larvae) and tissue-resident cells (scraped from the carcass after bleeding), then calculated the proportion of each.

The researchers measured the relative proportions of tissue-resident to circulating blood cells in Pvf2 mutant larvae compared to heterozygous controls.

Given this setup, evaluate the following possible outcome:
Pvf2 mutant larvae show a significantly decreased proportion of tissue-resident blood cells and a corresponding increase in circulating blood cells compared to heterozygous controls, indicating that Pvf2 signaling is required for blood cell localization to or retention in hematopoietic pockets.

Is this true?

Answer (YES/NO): NO